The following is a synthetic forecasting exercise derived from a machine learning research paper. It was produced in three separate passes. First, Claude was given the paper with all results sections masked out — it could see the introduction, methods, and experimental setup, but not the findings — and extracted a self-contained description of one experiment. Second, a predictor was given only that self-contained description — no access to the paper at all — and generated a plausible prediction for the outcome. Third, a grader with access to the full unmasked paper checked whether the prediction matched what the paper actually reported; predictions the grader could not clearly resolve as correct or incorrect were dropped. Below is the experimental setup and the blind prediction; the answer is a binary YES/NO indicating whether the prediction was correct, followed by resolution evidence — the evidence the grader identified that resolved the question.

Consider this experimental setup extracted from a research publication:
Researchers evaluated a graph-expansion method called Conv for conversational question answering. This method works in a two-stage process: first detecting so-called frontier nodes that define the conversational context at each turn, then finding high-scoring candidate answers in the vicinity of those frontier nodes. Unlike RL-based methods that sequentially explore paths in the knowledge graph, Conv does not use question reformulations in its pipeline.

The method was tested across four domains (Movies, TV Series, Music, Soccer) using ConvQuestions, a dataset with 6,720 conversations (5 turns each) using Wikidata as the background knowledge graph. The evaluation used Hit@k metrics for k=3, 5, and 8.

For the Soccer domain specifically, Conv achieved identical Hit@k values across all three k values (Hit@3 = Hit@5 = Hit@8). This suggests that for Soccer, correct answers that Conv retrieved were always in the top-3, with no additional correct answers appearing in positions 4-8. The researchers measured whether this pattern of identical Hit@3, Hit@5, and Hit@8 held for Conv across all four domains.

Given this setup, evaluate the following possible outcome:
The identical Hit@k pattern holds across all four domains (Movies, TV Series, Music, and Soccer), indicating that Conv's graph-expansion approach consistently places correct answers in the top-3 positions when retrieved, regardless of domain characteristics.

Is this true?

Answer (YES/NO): NO